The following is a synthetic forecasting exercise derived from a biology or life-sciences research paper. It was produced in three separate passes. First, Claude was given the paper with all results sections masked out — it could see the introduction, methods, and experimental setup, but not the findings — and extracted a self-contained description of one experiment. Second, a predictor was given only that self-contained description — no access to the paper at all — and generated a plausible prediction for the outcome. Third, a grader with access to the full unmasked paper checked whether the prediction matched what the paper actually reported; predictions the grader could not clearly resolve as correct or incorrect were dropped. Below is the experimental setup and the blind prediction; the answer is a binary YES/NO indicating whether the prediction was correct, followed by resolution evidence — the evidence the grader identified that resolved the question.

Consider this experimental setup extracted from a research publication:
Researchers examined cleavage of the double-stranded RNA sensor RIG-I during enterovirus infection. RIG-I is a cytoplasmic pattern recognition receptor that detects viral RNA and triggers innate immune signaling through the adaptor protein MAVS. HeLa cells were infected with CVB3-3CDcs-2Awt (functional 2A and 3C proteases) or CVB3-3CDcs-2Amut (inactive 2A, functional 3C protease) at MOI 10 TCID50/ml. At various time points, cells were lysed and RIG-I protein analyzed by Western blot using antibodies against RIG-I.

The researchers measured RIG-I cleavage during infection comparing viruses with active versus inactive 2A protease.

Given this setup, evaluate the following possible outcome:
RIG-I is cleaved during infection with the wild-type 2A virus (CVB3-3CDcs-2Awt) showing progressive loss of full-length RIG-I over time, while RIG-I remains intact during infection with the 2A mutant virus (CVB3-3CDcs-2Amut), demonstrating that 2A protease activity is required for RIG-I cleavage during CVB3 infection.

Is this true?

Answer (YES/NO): NO